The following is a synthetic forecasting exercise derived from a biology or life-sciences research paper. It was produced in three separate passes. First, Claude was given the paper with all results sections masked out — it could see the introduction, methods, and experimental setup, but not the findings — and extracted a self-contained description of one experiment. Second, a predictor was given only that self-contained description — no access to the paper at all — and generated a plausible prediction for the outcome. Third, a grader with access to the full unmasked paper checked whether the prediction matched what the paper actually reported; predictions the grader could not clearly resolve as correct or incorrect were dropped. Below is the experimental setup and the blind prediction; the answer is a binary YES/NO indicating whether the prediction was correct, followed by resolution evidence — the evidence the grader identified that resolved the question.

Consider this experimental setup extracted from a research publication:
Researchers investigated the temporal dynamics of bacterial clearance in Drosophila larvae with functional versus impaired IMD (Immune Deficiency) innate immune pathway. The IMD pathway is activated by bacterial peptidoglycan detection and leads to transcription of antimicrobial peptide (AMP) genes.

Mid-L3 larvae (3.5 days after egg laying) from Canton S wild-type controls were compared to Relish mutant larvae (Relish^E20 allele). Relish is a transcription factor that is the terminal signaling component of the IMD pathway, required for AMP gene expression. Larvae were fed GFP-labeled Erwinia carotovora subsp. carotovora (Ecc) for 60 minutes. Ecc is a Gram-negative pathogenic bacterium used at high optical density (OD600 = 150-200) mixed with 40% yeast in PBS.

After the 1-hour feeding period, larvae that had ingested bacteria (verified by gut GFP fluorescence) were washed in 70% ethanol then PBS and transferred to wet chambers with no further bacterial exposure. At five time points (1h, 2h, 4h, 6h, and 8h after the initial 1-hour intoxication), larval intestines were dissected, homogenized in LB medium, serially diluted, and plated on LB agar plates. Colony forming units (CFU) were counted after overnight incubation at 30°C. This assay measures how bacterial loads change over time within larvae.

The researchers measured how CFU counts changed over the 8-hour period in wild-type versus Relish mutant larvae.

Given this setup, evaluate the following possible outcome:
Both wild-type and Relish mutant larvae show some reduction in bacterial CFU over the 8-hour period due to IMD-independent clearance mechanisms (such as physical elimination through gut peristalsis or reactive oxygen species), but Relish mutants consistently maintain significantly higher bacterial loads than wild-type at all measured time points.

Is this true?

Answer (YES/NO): NO